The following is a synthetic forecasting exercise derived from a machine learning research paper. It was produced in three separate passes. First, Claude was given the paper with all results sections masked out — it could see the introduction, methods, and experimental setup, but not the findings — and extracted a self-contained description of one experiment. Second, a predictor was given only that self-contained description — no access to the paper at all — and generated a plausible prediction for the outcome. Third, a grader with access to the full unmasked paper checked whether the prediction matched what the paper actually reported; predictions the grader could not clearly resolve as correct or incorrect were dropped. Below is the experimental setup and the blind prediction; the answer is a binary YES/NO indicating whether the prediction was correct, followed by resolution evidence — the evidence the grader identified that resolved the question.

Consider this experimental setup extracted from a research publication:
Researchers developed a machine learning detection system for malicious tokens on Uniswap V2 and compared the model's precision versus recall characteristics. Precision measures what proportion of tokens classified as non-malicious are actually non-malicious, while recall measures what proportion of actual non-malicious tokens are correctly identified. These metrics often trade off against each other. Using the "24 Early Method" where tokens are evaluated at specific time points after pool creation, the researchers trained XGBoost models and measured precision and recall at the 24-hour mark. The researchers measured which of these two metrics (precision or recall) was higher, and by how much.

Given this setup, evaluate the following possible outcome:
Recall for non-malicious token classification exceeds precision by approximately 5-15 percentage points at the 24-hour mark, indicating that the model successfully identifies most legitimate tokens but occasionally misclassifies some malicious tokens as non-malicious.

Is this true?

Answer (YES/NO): NO